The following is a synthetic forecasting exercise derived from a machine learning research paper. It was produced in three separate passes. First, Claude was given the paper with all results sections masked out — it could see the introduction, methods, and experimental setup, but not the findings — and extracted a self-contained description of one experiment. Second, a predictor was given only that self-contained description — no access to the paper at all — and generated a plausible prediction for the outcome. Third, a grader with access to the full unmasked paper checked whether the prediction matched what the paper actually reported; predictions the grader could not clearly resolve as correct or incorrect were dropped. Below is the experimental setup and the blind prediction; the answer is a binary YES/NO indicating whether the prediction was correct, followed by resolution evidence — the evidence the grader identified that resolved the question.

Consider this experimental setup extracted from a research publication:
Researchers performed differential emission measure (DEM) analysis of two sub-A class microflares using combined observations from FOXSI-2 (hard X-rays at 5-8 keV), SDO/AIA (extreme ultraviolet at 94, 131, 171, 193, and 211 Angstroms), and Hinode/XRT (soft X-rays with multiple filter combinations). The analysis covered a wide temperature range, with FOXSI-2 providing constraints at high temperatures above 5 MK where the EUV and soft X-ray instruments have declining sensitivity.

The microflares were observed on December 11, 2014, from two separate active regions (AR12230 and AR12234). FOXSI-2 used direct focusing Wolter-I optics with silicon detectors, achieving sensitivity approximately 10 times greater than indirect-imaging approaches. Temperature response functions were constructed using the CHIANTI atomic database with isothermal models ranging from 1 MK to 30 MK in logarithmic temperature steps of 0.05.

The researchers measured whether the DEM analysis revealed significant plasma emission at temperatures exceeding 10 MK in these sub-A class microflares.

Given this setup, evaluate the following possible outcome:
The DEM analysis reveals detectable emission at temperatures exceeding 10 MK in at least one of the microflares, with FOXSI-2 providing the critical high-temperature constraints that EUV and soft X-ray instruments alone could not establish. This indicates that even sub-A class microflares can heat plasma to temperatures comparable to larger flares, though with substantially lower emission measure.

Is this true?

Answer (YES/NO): YES